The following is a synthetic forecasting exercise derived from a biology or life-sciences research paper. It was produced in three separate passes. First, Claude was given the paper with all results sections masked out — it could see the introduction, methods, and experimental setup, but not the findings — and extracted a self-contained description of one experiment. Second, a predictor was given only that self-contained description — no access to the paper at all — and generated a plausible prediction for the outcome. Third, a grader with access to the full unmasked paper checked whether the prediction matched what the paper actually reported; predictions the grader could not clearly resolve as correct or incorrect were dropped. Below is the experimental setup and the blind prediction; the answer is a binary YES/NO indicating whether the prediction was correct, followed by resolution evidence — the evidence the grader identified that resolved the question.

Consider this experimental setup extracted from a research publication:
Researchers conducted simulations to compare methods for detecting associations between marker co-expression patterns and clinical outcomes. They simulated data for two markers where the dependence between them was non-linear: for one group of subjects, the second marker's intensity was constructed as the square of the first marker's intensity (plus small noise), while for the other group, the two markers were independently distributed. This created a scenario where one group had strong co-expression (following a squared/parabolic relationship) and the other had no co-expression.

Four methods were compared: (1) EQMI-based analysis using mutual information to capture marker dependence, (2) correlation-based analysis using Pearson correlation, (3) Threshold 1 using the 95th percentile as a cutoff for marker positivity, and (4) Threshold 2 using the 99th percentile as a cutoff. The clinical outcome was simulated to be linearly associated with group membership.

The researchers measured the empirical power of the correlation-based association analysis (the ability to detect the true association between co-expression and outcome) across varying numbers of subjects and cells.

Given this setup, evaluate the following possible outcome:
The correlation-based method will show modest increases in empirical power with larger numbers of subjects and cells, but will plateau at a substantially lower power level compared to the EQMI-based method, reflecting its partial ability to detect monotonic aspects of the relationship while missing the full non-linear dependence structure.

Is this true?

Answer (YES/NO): NO